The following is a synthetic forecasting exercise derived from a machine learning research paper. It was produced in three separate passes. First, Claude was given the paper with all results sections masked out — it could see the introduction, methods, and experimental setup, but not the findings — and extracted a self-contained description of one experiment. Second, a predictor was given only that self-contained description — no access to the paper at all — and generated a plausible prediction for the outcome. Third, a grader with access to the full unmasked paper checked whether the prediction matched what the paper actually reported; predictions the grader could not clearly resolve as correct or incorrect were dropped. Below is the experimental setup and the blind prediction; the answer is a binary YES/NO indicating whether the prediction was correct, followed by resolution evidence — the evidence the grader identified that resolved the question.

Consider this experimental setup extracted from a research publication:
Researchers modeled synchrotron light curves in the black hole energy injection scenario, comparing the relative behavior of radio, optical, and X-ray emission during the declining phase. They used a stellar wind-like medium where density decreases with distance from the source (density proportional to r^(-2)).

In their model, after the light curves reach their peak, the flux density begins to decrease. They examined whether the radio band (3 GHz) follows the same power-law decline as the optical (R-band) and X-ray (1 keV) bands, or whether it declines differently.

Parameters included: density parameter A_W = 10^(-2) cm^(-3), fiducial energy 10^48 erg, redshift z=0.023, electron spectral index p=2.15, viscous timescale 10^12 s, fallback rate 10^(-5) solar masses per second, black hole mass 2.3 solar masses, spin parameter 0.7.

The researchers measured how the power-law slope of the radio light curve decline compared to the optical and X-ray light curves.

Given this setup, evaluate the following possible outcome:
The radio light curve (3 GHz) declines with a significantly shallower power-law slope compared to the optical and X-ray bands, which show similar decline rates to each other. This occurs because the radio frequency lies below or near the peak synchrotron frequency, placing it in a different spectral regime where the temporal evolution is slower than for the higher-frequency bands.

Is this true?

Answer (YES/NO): NO